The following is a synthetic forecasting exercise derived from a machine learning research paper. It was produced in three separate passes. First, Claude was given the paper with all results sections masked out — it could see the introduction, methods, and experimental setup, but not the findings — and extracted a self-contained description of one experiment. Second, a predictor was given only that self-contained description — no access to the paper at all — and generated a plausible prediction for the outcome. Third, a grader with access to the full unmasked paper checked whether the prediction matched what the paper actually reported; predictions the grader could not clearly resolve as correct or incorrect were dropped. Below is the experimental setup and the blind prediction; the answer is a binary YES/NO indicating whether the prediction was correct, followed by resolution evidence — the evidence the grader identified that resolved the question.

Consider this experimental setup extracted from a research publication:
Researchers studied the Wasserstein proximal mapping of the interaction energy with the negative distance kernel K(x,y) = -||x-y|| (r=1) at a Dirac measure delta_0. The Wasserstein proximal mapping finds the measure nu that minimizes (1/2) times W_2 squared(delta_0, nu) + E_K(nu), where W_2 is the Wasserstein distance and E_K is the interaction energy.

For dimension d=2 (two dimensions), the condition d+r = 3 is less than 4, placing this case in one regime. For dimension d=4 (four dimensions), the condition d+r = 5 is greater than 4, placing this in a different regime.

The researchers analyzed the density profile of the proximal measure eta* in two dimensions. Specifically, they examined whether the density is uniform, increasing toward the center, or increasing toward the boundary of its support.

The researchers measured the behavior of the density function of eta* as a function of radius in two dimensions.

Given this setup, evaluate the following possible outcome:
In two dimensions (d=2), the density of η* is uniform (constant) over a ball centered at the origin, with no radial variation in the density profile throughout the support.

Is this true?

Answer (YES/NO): NO